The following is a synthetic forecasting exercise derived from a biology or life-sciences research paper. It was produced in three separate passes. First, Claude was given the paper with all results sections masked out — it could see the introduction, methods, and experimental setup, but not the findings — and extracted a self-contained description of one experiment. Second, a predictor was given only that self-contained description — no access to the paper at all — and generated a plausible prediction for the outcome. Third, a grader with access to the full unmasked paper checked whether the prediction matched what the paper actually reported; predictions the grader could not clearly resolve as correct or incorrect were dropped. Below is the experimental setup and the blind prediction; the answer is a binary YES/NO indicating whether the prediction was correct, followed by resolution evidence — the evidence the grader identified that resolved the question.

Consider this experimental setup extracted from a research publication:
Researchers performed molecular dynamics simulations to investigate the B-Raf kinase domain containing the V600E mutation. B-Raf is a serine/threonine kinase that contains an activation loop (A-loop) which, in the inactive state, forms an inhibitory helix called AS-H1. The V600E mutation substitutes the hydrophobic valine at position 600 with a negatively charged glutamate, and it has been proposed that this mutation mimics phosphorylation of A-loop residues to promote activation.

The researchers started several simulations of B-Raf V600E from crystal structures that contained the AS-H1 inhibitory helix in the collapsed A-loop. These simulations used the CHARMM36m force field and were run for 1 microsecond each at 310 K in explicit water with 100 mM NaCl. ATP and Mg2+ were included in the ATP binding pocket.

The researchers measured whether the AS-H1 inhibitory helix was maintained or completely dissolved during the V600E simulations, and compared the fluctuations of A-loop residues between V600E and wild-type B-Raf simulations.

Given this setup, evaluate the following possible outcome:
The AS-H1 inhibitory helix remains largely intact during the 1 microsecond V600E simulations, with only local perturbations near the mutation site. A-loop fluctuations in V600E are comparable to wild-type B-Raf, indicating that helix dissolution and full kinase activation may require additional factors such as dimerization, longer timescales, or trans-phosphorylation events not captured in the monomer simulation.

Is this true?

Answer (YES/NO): NO